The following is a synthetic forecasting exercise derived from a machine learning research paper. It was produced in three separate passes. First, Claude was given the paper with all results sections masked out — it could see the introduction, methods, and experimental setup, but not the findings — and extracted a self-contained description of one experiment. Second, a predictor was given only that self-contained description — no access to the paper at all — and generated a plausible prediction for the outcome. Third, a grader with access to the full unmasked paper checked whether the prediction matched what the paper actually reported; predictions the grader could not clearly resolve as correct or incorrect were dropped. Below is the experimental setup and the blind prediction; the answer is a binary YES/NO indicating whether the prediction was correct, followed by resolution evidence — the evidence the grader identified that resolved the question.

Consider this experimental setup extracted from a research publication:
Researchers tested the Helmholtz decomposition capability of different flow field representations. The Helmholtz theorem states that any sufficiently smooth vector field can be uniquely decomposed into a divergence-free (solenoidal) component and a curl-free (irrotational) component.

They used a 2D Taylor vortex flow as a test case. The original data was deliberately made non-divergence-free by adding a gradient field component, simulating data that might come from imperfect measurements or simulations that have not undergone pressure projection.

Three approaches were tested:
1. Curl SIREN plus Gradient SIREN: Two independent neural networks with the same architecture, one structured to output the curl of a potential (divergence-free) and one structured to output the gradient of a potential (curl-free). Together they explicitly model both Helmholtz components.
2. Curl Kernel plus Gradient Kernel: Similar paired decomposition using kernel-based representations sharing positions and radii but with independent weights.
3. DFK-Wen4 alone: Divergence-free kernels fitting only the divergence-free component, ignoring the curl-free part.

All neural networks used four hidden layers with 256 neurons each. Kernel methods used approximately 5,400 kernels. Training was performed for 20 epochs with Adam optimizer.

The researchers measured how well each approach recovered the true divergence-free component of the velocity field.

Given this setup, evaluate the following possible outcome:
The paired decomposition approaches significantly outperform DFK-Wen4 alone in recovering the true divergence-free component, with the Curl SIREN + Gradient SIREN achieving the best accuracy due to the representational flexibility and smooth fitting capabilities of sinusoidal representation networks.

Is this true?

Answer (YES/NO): NO